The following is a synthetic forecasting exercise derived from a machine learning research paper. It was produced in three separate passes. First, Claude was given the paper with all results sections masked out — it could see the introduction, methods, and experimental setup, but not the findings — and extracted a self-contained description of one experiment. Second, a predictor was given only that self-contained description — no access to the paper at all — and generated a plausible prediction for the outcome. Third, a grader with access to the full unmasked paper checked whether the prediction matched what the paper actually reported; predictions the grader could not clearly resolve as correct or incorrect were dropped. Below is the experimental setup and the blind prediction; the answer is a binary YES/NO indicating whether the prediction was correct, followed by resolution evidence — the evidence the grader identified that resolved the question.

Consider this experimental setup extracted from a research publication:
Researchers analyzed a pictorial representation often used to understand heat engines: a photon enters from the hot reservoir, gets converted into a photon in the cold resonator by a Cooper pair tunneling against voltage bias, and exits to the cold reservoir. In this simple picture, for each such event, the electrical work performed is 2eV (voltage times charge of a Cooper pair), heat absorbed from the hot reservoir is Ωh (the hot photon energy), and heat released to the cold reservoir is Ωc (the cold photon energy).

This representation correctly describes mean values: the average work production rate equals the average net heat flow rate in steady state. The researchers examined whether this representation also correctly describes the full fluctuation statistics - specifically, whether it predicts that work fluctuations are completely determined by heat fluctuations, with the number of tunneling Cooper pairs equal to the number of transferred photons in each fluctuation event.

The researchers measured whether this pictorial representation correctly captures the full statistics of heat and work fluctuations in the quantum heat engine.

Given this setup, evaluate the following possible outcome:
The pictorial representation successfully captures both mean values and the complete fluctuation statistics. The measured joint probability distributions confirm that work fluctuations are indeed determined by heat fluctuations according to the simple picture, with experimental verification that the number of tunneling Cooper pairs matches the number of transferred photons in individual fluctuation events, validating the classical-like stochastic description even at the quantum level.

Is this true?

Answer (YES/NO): NO